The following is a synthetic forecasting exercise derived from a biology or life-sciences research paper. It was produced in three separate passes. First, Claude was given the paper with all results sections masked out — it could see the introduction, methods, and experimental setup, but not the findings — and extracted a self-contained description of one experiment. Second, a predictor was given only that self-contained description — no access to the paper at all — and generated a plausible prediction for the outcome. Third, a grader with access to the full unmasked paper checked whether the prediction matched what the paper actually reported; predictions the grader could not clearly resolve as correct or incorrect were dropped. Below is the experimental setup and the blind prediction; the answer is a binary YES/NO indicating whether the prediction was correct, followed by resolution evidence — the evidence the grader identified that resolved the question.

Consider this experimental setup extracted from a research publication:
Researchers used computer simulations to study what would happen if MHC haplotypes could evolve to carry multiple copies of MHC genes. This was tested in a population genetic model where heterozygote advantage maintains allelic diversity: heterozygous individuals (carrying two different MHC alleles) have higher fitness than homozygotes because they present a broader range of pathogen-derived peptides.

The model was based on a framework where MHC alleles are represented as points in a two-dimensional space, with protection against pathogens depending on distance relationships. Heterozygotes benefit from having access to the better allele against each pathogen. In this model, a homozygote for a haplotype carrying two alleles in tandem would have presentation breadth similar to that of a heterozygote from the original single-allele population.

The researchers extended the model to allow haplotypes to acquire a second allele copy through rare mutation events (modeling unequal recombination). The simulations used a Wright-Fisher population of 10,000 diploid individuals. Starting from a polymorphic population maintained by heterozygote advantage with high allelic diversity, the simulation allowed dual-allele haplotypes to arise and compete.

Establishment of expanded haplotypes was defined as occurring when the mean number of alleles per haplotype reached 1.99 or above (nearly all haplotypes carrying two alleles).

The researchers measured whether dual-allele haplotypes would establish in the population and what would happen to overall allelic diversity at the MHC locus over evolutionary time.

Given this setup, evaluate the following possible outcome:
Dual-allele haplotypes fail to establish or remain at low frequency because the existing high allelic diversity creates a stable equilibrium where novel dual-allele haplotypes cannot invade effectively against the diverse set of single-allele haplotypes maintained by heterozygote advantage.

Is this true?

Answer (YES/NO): NO